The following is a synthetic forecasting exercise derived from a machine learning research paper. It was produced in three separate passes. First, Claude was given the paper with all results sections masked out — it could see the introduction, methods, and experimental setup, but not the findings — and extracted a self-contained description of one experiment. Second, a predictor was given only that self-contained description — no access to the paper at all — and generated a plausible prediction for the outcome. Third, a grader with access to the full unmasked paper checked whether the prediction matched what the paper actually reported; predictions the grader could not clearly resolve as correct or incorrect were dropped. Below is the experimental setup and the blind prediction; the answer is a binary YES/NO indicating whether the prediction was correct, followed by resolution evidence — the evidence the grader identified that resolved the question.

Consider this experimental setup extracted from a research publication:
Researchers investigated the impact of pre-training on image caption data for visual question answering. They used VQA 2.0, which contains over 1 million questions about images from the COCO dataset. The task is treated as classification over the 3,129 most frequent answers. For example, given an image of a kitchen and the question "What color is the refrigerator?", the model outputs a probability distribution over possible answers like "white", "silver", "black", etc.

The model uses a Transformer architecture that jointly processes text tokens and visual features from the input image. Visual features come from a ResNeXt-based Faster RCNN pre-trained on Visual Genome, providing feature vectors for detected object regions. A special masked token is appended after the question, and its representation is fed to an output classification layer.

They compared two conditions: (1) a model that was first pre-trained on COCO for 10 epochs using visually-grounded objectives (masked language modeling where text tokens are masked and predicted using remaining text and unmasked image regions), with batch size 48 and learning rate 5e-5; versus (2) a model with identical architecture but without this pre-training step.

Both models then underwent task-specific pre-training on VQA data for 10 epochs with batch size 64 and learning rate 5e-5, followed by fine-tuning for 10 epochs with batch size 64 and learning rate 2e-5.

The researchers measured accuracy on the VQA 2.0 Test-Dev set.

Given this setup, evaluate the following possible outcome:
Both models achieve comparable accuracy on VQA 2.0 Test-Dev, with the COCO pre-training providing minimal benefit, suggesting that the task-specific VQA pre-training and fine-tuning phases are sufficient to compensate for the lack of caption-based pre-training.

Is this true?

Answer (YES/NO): NO